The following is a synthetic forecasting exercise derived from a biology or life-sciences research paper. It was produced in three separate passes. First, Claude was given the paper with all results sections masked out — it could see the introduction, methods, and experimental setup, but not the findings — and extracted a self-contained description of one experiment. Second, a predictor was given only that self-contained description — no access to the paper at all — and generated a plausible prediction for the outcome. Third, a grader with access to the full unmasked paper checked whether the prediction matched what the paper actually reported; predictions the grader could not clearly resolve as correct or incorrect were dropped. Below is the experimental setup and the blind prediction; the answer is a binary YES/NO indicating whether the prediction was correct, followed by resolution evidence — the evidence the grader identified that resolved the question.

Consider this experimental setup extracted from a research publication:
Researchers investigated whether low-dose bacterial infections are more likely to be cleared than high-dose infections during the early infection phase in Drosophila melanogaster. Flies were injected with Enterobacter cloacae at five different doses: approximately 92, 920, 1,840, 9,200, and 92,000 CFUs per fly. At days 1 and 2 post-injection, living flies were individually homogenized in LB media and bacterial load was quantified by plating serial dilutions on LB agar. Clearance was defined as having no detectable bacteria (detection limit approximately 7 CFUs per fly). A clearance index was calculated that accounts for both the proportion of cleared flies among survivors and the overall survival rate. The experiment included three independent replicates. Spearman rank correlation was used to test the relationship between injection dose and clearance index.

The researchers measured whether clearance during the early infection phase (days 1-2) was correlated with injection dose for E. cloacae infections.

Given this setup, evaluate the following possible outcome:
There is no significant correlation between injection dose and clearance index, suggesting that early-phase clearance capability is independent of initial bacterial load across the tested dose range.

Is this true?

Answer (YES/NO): NO